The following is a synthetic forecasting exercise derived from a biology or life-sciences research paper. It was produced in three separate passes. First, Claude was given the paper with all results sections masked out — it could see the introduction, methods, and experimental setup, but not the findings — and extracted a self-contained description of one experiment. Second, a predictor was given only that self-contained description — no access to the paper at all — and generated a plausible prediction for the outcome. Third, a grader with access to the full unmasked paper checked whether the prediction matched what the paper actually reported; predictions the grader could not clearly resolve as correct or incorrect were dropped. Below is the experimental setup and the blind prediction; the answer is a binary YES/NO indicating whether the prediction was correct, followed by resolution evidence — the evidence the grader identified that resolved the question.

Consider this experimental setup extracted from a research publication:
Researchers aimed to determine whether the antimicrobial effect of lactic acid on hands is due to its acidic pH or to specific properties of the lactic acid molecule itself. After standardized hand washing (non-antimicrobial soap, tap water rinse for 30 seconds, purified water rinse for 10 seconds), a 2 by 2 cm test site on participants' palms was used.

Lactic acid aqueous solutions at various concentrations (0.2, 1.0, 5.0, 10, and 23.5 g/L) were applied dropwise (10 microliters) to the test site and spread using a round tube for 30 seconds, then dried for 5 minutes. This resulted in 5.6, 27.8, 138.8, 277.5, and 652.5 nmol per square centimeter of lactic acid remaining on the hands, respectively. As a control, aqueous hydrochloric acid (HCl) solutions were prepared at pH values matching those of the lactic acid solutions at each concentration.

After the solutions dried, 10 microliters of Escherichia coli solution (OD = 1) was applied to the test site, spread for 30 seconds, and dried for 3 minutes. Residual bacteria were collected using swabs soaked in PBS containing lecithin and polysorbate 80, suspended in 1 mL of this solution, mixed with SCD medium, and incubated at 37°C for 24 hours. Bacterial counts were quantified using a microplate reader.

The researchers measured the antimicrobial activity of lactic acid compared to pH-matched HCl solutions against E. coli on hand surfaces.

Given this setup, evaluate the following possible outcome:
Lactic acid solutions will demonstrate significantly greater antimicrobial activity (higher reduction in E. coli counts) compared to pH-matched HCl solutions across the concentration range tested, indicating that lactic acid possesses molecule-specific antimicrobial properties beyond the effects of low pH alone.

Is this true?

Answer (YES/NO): NO